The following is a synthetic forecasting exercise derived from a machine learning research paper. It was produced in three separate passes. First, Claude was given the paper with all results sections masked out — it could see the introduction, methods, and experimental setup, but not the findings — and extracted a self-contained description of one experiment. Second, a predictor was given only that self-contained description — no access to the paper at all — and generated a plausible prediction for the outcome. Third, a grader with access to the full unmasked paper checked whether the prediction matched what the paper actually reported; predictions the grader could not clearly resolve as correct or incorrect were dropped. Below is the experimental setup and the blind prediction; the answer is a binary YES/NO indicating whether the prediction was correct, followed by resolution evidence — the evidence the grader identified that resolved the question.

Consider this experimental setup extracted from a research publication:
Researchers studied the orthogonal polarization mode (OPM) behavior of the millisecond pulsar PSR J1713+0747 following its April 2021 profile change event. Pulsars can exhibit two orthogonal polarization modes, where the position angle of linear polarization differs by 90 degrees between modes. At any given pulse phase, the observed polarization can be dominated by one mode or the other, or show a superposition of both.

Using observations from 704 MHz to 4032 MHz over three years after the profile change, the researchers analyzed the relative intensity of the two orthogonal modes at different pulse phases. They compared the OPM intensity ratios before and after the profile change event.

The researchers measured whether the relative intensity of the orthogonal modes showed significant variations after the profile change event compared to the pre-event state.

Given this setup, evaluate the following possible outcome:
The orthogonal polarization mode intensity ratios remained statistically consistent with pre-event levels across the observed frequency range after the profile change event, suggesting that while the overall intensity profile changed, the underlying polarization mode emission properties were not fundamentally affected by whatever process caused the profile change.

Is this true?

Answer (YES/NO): NO